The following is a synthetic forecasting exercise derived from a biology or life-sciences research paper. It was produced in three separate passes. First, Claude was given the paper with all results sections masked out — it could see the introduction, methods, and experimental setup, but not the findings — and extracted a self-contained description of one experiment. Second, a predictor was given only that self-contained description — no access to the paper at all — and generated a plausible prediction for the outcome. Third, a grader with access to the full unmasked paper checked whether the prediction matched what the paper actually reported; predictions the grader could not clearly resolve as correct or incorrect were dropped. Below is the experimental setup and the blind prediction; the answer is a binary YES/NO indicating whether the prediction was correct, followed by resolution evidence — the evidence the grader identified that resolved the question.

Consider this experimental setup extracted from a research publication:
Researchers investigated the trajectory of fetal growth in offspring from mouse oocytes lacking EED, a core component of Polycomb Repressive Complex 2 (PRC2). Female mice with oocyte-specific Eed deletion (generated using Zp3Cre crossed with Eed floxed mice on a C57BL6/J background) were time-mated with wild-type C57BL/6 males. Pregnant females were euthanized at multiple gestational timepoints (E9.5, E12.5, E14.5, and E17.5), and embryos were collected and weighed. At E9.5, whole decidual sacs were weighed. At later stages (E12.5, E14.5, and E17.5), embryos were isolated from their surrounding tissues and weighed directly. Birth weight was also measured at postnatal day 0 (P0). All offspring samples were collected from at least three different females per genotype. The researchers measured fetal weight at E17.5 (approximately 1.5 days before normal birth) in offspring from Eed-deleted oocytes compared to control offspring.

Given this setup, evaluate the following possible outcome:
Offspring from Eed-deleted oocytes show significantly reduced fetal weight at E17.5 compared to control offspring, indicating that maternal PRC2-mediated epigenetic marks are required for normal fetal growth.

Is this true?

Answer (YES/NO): YES